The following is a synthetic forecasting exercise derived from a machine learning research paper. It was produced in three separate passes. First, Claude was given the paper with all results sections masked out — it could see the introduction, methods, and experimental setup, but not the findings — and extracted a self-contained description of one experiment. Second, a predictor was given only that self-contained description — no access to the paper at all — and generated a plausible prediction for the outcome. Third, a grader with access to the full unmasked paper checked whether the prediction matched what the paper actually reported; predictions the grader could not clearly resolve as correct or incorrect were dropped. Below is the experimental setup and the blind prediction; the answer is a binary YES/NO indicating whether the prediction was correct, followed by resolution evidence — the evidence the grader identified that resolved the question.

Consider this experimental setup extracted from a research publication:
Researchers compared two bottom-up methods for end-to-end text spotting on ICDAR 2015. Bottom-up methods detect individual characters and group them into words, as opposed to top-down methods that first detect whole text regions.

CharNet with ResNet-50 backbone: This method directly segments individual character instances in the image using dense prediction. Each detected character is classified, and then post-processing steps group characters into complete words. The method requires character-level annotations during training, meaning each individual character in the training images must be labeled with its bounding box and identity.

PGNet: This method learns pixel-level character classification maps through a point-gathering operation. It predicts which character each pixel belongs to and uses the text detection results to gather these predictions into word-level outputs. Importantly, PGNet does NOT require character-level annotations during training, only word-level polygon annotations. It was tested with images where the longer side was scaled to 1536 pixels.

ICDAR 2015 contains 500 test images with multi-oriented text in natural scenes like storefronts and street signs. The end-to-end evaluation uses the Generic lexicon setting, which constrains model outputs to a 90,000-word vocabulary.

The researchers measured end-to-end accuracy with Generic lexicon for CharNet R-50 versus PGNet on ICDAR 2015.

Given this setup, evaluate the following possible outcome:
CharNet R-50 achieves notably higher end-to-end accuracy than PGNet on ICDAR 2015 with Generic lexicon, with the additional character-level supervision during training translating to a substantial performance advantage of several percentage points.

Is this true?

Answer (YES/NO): NO